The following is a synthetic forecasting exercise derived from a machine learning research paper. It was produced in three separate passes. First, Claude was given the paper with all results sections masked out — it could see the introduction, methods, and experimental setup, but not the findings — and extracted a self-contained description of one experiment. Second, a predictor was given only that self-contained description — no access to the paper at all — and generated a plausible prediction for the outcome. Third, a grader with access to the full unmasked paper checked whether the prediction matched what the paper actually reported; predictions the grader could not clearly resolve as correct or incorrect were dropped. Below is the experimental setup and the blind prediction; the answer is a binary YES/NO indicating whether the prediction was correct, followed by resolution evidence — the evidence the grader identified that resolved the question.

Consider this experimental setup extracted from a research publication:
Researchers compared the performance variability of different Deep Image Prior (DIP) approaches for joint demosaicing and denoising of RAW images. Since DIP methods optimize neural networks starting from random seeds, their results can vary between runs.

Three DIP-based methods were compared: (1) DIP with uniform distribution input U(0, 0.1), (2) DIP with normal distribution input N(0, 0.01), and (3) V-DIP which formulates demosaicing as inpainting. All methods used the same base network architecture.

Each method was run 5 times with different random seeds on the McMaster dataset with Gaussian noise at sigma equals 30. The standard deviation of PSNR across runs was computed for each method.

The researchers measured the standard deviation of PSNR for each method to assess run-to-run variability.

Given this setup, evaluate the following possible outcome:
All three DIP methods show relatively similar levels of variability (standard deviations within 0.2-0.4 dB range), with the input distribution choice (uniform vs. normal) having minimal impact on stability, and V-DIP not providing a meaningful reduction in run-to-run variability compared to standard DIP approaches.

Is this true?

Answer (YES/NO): NO